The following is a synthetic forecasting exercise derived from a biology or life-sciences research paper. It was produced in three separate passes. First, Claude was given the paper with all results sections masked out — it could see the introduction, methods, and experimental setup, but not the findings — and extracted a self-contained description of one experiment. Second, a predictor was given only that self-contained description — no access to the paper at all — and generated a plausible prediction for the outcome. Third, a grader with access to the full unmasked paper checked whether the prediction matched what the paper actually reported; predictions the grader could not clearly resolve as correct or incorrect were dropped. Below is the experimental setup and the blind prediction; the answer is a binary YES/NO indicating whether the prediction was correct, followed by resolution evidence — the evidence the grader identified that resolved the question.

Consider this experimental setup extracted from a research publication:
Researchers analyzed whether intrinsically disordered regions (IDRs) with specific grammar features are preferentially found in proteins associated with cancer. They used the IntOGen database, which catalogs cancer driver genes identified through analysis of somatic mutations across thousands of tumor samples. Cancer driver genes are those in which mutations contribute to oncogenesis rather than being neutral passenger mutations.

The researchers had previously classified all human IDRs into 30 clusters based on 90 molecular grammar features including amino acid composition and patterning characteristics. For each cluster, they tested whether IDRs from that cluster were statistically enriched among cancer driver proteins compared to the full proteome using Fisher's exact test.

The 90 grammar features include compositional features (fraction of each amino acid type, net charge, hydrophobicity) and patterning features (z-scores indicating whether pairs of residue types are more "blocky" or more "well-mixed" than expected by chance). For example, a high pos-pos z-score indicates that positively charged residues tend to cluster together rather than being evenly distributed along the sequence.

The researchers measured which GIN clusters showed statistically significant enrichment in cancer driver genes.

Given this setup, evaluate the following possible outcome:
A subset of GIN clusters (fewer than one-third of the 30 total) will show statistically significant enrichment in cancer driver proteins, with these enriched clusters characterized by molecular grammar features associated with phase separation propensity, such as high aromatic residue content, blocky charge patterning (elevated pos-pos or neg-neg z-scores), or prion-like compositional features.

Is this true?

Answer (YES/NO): NO